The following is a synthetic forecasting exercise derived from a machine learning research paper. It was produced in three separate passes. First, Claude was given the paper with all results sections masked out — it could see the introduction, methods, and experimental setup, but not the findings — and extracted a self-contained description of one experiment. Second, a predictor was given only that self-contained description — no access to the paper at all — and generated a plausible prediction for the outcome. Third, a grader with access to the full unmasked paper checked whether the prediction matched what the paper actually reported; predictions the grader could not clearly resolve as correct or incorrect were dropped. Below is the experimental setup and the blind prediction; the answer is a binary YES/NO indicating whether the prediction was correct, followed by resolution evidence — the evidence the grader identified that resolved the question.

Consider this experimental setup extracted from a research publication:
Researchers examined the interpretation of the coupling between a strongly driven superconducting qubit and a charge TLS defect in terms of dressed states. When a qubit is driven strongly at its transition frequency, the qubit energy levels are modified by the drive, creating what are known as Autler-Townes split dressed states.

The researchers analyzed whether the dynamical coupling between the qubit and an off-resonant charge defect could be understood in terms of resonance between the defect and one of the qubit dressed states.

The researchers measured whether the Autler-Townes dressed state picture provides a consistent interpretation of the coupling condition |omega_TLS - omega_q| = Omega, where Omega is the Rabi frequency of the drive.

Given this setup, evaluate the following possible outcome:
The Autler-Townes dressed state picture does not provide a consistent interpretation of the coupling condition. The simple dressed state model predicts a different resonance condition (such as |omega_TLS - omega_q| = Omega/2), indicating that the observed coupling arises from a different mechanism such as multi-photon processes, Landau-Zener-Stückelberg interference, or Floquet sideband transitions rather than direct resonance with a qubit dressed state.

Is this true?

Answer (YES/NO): NO